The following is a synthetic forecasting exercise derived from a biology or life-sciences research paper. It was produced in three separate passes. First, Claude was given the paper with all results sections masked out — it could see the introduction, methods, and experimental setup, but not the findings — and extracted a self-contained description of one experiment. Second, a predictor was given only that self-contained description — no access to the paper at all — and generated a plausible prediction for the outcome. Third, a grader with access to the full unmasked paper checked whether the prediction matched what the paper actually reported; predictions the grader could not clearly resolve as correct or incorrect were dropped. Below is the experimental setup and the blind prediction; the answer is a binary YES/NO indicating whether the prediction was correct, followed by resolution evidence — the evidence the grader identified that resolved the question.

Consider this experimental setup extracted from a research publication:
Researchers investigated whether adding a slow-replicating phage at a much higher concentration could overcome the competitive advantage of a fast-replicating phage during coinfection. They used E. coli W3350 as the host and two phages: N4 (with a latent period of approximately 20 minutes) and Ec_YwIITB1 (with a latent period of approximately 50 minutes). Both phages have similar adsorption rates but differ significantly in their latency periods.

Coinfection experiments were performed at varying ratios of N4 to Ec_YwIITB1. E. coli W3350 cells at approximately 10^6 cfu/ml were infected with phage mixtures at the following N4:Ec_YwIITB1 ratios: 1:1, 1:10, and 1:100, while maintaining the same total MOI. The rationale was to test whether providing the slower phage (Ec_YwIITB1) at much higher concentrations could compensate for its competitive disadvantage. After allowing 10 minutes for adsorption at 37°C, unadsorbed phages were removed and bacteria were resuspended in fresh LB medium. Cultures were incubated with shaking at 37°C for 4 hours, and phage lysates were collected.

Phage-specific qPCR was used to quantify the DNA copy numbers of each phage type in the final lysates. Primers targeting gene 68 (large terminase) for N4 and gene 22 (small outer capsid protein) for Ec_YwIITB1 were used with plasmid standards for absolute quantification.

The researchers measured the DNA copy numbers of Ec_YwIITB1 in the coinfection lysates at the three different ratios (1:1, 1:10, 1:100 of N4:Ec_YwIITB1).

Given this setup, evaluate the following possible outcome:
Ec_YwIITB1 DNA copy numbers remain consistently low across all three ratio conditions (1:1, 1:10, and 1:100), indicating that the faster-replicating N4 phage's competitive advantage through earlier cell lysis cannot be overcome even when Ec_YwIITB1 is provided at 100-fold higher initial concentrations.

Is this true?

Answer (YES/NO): YES